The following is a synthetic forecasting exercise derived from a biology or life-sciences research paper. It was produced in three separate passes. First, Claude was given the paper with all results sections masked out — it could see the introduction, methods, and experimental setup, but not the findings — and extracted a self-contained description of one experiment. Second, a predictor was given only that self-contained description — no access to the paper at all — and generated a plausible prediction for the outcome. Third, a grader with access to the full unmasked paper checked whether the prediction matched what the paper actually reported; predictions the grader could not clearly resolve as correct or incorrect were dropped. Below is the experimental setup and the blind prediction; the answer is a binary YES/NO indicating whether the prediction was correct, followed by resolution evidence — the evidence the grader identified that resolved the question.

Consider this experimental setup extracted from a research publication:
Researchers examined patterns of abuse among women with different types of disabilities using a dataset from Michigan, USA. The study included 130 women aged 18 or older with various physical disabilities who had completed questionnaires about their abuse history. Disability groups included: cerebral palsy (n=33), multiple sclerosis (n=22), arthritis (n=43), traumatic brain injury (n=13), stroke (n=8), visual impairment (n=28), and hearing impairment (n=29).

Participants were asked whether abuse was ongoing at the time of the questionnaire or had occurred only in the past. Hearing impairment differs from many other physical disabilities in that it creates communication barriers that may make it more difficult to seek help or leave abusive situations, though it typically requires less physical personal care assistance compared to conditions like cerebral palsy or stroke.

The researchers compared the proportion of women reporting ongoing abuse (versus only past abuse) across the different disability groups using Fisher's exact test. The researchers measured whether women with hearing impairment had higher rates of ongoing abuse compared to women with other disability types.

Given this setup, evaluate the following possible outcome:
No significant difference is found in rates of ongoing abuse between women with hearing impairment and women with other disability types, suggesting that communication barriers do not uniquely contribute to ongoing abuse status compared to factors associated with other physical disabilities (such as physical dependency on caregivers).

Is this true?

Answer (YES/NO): NO